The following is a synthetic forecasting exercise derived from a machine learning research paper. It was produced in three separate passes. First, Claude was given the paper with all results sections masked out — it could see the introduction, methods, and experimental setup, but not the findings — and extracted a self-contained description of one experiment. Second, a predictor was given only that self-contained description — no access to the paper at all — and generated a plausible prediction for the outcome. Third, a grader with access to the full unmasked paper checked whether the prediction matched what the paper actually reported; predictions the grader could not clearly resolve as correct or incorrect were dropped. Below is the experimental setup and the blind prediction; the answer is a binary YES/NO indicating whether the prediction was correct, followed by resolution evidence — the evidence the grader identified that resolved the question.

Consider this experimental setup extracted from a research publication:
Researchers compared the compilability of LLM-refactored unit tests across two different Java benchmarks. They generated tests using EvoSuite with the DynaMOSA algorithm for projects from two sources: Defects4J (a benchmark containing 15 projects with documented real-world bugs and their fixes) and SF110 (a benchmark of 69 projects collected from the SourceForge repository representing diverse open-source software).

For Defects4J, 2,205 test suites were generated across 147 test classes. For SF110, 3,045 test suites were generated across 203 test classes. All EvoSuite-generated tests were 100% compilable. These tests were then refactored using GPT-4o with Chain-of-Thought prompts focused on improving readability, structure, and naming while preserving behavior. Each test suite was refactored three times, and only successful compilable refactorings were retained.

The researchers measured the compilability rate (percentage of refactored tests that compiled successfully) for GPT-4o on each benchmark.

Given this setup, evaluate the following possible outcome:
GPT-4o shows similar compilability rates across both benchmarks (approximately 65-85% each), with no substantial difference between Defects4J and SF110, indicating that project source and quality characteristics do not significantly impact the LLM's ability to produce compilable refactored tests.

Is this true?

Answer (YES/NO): NO